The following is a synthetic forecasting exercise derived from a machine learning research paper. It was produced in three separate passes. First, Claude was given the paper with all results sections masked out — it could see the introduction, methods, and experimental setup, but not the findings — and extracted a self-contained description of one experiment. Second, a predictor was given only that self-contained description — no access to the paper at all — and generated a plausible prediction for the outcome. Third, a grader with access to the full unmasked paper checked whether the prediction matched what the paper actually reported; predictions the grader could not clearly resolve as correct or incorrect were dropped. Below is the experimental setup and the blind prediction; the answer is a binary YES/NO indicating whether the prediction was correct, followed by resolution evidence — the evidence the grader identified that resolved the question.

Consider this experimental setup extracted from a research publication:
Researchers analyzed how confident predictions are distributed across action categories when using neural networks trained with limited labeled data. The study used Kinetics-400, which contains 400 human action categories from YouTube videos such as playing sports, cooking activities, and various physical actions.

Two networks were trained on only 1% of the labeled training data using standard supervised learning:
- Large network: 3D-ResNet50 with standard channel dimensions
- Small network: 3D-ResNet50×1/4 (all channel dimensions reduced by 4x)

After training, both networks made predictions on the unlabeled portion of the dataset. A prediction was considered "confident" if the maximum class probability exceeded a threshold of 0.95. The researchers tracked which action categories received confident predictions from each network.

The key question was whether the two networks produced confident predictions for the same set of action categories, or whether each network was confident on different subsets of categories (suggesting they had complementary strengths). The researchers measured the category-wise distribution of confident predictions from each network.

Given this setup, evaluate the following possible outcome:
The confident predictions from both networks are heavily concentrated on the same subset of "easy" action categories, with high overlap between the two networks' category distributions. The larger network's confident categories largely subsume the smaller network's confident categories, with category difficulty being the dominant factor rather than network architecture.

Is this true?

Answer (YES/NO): NO